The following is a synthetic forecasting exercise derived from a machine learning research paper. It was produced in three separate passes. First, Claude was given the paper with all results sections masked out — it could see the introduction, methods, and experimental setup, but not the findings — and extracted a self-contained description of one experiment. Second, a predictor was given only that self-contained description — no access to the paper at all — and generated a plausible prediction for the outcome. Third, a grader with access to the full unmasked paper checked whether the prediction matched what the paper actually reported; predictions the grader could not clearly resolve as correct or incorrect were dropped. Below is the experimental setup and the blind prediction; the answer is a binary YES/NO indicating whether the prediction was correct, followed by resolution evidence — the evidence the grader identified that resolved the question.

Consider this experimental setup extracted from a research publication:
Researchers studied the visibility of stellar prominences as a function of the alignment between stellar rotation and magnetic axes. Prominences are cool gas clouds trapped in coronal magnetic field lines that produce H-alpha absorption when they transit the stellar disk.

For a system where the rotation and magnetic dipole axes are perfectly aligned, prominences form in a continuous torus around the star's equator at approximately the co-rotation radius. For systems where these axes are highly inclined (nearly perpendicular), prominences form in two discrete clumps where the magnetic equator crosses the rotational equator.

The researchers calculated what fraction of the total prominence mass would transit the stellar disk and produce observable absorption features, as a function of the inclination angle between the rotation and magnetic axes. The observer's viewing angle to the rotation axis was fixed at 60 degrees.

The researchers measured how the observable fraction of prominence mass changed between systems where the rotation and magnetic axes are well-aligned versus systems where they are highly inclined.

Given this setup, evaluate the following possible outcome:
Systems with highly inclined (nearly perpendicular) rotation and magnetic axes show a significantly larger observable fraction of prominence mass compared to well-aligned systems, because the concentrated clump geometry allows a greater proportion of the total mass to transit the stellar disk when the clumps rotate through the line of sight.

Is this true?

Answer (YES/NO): YES